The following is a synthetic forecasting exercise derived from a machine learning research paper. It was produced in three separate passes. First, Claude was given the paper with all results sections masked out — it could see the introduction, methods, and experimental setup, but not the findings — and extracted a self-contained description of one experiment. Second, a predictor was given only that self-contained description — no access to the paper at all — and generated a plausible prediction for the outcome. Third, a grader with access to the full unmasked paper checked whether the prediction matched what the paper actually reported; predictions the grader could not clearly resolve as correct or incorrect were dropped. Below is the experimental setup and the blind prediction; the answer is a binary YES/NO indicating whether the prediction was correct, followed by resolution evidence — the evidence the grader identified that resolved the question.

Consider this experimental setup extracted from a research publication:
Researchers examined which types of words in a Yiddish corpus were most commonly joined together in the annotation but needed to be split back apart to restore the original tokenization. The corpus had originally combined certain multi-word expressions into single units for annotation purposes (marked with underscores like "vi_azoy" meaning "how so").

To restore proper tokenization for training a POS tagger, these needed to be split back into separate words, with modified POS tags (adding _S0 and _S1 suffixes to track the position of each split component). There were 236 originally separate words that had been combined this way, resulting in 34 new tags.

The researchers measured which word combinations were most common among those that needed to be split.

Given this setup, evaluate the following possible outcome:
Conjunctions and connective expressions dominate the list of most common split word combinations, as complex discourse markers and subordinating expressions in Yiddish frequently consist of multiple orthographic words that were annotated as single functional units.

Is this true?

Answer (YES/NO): NO